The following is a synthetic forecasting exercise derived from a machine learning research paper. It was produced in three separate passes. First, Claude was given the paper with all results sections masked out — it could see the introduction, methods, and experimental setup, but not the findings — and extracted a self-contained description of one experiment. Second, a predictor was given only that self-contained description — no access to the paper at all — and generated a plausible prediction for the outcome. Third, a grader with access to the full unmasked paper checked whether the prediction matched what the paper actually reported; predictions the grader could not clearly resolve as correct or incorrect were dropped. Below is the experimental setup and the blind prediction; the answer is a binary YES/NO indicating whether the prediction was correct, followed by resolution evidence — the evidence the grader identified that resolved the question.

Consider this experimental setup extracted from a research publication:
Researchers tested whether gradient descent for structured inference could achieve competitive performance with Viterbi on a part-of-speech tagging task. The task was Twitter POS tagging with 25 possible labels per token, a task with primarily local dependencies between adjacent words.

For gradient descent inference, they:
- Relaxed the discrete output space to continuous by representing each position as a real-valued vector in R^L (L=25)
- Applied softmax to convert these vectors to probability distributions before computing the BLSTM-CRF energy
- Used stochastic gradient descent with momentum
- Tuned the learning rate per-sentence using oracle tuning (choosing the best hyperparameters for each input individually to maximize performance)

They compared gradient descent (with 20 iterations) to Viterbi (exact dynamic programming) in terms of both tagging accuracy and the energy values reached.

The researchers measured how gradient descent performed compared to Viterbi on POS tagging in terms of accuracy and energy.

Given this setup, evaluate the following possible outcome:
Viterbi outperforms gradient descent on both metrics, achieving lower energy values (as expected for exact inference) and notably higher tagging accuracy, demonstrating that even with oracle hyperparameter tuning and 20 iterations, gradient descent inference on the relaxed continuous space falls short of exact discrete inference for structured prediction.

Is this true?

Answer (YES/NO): NO